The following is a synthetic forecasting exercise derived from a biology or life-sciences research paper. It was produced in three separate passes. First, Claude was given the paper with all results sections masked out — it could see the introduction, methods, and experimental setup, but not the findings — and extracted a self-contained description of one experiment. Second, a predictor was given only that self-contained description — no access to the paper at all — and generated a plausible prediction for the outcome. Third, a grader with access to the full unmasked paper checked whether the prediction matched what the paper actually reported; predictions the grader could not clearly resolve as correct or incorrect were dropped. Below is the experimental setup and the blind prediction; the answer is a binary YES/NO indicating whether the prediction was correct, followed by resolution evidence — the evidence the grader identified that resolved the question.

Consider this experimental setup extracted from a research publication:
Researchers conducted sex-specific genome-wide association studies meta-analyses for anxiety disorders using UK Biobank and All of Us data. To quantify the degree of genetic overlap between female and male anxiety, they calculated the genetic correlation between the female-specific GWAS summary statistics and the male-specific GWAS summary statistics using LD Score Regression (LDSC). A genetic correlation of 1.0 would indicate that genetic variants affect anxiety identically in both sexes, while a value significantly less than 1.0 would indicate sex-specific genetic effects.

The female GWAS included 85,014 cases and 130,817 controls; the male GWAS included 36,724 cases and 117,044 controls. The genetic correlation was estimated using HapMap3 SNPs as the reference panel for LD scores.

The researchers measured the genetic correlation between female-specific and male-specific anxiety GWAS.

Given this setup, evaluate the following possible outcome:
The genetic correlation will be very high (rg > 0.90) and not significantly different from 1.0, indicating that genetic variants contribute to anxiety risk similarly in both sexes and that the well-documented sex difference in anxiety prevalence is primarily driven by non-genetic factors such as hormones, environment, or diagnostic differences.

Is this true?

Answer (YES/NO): NO